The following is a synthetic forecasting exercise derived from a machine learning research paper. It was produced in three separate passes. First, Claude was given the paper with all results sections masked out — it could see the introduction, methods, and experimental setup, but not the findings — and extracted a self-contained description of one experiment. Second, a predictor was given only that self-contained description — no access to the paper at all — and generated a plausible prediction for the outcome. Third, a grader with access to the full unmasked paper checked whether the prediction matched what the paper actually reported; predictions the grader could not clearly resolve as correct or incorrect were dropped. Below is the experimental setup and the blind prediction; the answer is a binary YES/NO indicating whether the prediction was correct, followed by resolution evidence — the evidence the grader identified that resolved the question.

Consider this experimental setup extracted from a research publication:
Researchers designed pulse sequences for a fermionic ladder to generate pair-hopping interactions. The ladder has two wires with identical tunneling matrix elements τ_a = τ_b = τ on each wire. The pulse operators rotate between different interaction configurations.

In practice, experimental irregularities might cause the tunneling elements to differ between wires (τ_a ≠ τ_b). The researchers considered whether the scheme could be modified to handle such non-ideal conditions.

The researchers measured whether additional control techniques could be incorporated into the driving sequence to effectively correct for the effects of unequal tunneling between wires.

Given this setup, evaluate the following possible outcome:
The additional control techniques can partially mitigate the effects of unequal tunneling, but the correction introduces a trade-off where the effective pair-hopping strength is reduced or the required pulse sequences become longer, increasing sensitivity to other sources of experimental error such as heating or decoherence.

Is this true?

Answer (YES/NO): NO